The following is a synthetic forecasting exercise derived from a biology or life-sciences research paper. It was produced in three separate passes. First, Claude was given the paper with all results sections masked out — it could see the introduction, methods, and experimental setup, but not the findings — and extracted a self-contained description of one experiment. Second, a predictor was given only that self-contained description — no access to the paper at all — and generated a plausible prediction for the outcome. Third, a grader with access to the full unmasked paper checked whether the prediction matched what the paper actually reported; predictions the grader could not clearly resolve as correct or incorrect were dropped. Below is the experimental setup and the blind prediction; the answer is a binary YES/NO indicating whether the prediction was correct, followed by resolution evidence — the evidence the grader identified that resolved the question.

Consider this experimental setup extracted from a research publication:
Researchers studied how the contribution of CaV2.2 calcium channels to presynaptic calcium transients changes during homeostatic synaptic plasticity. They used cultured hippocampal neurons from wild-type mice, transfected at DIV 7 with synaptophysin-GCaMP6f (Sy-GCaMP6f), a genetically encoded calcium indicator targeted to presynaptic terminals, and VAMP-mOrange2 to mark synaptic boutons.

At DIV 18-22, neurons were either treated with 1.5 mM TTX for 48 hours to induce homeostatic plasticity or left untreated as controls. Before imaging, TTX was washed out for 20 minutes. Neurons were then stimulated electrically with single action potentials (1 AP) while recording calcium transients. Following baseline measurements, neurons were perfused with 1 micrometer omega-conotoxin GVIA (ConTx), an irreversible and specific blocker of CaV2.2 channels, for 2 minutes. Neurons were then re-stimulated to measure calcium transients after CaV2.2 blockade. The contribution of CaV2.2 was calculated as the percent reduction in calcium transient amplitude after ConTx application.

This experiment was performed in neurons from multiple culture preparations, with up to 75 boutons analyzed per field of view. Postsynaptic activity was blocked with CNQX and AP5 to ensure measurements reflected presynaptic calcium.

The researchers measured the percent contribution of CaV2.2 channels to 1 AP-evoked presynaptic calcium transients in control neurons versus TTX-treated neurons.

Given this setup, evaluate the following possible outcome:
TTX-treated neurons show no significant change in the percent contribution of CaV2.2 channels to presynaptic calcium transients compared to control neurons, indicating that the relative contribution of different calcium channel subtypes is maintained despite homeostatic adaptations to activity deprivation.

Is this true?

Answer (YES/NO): NO